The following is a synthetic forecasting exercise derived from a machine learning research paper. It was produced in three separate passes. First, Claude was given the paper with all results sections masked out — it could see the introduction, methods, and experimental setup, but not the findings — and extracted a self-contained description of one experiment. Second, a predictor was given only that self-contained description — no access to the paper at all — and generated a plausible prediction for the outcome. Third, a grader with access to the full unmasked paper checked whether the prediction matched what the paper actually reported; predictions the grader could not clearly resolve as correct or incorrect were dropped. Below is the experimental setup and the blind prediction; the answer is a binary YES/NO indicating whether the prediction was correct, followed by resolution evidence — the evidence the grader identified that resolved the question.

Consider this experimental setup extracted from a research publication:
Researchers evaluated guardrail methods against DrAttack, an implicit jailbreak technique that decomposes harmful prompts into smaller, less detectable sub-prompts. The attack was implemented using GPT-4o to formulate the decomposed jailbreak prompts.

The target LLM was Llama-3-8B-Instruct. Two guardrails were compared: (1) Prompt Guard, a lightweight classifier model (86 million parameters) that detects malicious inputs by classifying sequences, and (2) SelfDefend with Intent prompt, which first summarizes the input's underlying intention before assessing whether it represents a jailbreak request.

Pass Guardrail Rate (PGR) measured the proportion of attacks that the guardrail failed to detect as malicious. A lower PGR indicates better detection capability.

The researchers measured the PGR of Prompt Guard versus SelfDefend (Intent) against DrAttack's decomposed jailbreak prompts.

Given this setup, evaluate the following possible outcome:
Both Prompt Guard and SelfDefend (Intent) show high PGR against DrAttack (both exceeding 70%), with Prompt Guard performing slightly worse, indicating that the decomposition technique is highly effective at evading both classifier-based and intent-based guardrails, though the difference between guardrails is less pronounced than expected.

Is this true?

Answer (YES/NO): NO